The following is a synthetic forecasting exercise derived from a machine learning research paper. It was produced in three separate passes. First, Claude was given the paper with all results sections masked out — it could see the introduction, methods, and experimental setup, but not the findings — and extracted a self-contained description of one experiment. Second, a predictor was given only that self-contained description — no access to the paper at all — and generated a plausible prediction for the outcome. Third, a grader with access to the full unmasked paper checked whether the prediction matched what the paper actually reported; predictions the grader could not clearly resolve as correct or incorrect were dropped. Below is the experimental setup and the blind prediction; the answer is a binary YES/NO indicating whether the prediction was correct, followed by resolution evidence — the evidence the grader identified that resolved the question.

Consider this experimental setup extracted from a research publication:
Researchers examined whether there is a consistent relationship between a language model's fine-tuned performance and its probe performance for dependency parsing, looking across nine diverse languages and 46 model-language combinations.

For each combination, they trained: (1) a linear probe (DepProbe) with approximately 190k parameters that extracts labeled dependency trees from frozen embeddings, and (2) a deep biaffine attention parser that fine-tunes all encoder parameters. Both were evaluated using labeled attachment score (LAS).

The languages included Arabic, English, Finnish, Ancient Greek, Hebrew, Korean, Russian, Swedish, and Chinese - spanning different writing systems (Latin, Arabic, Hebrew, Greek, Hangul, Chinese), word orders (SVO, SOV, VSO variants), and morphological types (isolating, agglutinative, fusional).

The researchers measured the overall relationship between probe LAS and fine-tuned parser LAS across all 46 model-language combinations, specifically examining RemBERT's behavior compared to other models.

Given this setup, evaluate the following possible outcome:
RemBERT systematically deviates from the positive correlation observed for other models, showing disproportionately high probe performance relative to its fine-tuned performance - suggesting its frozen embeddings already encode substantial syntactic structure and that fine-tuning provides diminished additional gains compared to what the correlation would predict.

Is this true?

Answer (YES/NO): NO